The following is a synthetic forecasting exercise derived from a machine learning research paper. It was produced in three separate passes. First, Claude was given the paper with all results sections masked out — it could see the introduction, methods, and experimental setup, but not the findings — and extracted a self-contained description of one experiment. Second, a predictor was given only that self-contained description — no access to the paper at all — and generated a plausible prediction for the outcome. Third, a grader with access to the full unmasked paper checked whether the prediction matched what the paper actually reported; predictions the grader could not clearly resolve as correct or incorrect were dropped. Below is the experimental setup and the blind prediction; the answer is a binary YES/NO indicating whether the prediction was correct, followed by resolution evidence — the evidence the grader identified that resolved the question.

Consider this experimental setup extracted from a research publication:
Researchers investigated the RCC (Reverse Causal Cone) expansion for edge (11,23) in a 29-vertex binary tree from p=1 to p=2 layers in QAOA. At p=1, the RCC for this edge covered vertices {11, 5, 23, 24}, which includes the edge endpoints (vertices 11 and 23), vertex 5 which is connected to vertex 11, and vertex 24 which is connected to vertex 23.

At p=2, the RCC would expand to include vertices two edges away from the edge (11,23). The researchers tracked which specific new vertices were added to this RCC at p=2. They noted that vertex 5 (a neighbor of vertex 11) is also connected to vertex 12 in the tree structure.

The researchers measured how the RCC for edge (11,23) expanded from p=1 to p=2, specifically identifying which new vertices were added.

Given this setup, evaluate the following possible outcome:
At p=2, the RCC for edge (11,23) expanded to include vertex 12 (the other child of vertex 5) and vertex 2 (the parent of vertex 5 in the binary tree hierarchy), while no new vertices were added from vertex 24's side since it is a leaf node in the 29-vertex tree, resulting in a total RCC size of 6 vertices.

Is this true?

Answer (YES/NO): NO